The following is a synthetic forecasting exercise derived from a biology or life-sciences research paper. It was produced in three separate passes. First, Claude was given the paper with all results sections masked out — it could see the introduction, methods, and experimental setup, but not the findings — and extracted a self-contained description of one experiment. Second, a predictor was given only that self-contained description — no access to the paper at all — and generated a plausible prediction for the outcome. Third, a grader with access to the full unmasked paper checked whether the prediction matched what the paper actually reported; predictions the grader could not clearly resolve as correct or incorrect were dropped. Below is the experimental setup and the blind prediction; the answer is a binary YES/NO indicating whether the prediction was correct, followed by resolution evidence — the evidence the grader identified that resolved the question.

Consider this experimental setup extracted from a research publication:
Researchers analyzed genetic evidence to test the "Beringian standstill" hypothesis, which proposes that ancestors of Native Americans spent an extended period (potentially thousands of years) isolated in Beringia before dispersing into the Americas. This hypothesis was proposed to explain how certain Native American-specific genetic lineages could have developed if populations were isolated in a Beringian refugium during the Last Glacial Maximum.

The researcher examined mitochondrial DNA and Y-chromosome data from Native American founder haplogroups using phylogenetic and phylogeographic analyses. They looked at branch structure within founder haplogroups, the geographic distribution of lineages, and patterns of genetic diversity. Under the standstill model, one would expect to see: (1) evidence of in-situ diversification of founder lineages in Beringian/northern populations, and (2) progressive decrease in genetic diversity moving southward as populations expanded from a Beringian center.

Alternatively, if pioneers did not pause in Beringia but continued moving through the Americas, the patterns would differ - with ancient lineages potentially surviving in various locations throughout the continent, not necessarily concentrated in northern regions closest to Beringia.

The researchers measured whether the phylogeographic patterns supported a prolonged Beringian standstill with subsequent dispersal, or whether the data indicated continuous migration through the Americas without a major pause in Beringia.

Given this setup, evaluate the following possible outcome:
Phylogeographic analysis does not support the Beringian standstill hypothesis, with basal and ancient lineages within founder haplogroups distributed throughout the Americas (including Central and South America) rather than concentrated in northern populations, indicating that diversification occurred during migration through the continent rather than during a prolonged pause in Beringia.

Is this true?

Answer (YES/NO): YES